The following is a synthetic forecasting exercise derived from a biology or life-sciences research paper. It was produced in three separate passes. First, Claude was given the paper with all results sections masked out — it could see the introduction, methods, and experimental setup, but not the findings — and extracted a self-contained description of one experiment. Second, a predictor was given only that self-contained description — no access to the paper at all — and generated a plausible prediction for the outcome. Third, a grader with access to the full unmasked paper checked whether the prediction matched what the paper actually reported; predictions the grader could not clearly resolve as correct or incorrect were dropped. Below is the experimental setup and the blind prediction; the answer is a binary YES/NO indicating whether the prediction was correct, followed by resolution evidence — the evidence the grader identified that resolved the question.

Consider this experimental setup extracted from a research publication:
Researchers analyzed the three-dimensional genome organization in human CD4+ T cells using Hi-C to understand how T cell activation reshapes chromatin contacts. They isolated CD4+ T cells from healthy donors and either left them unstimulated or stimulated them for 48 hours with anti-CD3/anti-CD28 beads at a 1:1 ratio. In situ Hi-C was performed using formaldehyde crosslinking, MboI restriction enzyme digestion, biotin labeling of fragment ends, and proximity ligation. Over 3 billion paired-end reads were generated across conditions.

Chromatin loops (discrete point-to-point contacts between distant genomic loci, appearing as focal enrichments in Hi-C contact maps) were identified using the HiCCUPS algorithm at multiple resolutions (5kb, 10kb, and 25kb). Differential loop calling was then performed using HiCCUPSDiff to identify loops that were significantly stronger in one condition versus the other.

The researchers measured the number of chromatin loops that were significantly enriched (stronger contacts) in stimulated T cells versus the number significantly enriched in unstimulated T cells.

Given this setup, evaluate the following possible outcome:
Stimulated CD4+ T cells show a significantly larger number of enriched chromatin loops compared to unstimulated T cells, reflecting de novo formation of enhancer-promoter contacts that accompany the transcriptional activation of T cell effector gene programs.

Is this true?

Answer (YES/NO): YES